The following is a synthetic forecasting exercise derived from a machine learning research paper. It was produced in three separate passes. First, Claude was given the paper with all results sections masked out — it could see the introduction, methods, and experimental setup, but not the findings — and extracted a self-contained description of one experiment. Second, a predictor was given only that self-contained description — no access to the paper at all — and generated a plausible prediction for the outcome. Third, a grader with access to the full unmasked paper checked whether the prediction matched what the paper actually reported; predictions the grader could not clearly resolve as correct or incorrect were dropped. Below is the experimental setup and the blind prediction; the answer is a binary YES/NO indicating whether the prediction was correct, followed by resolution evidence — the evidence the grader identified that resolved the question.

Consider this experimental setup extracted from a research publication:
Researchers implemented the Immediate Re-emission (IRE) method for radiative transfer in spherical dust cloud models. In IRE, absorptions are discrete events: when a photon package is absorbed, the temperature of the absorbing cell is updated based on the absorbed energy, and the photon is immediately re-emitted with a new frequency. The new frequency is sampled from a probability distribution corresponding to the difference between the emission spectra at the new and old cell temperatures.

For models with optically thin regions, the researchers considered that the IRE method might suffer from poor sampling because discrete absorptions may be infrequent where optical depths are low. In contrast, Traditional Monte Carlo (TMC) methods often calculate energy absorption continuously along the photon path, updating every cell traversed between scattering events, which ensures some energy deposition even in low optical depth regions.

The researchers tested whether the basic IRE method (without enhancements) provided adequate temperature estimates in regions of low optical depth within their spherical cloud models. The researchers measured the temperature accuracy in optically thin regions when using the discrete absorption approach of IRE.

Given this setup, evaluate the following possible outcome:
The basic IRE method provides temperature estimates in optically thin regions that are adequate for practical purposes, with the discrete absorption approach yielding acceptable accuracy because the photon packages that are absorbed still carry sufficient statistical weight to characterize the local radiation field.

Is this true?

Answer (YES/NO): YES